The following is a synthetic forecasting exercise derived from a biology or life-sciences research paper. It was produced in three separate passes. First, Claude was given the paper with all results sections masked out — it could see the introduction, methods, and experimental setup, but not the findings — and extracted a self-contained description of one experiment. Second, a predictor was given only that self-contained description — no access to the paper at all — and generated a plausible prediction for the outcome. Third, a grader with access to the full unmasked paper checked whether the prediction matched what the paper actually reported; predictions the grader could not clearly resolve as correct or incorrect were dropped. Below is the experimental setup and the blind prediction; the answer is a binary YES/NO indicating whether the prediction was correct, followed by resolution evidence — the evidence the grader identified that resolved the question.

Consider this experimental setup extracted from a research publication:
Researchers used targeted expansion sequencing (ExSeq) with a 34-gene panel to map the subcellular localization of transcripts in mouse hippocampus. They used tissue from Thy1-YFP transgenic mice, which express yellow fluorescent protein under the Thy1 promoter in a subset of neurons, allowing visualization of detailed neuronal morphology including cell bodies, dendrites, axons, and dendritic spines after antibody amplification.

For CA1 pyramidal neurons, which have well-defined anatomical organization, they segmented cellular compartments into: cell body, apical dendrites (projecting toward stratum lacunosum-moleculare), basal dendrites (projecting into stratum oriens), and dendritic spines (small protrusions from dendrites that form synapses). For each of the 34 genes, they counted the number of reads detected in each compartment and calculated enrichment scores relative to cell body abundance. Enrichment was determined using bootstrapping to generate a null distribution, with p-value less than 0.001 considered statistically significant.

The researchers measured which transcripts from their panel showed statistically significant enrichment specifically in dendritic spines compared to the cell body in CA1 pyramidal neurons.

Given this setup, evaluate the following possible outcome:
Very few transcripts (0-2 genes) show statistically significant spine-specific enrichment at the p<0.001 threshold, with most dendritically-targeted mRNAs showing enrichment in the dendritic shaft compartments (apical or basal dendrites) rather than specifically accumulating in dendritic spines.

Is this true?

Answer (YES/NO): NO